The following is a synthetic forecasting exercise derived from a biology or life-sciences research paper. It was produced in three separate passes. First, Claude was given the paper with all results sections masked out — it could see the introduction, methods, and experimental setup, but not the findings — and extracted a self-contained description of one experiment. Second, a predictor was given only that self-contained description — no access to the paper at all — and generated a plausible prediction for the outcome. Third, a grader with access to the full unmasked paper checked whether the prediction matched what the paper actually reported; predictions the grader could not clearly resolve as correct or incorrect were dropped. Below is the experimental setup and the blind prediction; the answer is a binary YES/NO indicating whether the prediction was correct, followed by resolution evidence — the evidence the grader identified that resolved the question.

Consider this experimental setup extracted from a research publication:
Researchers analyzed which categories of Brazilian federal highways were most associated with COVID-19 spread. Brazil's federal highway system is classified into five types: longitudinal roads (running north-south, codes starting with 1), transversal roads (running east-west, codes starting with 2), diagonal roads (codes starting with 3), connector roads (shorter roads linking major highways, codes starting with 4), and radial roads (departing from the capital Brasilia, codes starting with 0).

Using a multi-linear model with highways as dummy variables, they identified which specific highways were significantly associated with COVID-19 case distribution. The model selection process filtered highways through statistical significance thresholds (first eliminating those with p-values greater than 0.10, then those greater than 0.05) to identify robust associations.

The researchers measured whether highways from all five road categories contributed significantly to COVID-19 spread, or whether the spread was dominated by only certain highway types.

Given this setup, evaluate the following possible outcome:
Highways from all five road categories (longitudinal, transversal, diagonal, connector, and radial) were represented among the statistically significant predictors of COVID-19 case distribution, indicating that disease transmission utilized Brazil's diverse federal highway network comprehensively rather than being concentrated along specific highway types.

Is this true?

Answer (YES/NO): YES